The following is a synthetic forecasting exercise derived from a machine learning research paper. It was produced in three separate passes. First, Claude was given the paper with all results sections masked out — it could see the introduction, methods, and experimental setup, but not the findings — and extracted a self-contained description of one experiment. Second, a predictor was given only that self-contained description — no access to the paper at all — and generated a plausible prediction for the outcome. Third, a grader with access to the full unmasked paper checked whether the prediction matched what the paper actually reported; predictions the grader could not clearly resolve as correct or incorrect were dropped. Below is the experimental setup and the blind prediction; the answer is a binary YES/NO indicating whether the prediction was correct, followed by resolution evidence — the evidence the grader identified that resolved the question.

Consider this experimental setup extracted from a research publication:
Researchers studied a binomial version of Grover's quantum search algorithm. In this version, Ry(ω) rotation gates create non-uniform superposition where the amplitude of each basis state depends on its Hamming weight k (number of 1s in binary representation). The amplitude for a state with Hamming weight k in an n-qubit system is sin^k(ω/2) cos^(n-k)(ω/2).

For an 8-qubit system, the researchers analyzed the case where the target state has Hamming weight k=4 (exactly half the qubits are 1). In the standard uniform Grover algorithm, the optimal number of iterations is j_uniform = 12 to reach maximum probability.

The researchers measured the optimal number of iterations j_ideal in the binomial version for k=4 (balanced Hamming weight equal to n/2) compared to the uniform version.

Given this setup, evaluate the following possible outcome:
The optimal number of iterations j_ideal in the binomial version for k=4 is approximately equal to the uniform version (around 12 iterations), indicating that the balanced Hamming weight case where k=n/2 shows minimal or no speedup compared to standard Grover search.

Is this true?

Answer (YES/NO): YES